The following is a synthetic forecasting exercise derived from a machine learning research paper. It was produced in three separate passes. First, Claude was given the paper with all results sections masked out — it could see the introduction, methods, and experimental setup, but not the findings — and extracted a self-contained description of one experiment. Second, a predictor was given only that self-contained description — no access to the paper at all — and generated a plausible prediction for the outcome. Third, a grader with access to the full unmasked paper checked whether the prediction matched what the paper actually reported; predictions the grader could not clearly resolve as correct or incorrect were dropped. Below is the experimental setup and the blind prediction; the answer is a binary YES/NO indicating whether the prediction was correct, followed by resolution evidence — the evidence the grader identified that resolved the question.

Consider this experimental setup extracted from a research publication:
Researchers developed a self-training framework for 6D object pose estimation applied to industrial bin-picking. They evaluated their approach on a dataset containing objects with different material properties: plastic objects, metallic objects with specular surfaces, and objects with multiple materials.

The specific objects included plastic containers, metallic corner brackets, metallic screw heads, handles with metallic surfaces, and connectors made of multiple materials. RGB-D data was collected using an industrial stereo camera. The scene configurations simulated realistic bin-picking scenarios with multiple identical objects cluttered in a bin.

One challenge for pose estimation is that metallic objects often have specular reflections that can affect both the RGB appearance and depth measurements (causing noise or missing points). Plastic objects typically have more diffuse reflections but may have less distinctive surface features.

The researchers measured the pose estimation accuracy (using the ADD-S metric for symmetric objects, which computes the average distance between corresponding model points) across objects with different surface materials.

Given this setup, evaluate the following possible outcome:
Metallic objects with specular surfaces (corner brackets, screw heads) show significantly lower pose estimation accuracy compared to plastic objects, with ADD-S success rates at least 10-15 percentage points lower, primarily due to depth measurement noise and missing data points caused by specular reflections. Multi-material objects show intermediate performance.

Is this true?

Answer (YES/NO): NO